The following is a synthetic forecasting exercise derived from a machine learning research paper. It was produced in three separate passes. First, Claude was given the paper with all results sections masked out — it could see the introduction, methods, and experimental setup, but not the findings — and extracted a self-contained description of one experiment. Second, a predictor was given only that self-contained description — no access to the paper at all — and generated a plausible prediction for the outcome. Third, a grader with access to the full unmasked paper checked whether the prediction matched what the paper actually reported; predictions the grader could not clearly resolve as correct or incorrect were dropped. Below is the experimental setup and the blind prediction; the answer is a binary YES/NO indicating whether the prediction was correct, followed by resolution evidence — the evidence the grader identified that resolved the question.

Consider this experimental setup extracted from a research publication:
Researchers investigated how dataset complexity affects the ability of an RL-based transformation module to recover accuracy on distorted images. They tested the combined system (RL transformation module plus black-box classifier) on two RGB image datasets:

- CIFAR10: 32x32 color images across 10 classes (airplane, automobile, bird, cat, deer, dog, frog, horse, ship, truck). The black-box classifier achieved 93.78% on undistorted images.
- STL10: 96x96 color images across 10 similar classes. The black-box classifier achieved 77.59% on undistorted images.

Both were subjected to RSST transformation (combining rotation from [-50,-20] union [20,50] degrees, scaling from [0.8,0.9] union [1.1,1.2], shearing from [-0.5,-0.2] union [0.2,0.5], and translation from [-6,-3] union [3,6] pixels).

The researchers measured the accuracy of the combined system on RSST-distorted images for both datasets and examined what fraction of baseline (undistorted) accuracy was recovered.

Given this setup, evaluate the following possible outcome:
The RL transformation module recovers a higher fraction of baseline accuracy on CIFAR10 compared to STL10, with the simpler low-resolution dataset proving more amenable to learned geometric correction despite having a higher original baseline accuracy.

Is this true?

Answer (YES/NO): NO